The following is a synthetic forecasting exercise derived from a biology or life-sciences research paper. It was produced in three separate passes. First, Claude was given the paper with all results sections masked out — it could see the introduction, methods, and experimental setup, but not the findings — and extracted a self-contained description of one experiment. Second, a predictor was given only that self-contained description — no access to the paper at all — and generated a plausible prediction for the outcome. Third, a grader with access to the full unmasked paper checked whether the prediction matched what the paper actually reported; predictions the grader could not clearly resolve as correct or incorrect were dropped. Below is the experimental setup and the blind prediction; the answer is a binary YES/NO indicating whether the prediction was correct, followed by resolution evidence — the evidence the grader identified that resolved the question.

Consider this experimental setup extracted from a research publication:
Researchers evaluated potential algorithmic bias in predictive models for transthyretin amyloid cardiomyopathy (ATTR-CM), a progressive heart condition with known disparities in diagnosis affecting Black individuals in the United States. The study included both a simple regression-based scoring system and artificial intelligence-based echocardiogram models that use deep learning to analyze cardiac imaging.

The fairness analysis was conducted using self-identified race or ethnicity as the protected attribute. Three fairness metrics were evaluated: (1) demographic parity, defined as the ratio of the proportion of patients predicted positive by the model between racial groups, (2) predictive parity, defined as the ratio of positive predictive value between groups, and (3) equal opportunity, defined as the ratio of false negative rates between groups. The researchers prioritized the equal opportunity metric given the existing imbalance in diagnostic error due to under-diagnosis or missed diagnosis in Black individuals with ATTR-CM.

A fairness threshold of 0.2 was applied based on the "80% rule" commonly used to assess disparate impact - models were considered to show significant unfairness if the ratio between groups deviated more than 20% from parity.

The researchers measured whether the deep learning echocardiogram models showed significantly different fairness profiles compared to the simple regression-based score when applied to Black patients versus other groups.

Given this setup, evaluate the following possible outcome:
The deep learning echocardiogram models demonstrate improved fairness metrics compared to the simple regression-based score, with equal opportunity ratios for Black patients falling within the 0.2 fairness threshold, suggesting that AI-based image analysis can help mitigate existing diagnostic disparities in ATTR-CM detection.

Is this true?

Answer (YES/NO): NO